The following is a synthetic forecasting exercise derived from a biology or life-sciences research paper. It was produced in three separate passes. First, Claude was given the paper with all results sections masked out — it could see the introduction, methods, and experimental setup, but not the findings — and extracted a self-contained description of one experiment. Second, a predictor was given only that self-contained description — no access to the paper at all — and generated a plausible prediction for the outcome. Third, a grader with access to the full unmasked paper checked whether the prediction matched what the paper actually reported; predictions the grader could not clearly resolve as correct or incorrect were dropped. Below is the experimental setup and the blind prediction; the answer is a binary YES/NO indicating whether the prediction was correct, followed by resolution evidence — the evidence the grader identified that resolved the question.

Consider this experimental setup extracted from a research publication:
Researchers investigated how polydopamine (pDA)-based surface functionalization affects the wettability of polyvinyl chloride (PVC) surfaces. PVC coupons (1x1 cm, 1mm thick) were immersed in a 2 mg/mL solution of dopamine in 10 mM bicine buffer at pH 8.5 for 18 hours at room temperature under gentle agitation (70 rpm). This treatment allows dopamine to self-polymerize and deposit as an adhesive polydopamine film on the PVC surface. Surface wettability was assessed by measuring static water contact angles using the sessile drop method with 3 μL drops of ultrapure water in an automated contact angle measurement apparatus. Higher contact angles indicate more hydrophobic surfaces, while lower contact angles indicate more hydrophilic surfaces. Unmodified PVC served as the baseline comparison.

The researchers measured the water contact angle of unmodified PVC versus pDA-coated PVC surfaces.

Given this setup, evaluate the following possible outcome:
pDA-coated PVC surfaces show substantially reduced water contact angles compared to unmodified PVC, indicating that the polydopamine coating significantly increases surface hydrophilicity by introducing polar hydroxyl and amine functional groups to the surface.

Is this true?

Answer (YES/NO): YES